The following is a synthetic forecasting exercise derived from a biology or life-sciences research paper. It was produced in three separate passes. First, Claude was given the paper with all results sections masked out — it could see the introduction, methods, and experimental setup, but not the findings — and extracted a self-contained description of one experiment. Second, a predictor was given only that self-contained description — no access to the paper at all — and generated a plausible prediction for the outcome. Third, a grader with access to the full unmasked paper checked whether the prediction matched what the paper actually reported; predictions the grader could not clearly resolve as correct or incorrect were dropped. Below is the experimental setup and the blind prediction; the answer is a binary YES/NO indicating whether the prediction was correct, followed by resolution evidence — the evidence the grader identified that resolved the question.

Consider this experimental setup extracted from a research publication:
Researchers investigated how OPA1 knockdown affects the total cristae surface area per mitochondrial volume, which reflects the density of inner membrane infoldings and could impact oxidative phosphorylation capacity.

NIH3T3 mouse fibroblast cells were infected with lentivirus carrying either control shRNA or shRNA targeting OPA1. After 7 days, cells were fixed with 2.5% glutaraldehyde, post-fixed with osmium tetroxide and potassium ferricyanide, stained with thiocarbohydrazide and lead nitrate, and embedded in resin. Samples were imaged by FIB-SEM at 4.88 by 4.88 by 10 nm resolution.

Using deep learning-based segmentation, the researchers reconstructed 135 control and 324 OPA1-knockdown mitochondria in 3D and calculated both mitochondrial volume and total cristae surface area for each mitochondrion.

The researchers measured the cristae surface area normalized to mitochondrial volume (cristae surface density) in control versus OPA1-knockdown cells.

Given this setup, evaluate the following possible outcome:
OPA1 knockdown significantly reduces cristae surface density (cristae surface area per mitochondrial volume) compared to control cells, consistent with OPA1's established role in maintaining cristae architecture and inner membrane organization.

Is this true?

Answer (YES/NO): NO